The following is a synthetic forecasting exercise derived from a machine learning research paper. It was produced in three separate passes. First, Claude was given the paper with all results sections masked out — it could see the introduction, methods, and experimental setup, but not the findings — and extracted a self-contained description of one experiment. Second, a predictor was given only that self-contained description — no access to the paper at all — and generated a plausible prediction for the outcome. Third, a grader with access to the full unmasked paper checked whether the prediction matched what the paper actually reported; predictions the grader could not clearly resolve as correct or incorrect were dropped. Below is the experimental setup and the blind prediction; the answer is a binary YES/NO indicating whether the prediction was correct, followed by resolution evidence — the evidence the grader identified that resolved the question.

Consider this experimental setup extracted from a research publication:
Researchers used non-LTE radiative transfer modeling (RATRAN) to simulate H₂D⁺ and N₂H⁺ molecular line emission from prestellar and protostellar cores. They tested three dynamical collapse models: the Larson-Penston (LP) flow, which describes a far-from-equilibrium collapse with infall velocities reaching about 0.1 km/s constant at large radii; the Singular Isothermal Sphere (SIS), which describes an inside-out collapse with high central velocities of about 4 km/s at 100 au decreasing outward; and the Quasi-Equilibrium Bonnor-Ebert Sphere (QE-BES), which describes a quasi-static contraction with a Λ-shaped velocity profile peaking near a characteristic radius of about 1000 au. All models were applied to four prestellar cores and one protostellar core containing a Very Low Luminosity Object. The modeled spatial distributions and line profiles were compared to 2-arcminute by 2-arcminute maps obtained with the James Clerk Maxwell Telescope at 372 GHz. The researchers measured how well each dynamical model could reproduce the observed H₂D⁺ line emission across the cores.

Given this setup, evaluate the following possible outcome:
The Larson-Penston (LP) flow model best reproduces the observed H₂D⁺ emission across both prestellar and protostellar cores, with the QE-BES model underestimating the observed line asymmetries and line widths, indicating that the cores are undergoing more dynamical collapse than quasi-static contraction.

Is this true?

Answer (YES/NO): NO